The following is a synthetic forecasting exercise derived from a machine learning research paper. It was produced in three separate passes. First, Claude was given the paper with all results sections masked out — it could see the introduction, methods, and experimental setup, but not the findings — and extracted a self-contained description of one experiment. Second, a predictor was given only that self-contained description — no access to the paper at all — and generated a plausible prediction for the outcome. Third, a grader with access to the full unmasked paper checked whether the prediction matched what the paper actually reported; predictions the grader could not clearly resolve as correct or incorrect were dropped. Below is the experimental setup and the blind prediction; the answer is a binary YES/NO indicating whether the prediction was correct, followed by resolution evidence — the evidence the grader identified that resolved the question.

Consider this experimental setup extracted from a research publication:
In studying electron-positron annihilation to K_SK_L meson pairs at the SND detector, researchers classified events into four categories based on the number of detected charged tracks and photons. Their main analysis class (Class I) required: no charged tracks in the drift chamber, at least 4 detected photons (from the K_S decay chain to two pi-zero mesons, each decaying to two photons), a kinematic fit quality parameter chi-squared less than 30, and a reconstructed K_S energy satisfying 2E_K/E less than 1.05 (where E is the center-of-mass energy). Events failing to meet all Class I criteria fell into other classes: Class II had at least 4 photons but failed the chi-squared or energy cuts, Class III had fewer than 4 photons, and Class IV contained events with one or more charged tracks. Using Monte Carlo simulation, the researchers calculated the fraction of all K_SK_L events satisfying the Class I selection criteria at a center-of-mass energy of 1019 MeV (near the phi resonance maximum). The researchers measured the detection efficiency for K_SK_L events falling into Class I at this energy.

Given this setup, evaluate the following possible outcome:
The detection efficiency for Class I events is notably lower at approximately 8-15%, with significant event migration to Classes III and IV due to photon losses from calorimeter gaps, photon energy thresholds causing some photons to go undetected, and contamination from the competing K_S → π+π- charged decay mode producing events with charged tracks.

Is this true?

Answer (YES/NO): NO